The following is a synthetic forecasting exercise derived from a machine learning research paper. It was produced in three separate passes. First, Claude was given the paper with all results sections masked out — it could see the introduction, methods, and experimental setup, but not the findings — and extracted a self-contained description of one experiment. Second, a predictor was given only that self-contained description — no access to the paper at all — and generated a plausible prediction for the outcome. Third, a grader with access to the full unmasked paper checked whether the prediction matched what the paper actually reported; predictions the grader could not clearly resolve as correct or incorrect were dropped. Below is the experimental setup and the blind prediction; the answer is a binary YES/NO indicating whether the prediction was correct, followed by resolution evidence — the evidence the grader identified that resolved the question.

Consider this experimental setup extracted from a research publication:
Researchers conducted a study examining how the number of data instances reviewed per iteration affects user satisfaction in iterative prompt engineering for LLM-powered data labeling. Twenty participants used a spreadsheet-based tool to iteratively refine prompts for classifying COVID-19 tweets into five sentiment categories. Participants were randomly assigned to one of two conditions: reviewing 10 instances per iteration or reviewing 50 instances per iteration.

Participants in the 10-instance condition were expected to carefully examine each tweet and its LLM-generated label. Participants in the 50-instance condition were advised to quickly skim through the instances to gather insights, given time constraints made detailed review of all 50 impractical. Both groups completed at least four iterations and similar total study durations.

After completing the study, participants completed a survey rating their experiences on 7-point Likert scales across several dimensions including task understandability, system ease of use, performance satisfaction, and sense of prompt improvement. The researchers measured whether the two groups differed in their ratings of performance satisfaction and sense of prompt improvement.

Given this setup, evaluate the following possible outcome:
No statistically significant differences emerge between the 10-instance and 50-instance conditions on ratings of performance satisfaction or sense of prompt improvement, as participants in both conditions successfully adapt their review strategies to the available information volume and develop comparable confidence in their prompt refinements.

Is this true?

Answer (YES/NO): YES